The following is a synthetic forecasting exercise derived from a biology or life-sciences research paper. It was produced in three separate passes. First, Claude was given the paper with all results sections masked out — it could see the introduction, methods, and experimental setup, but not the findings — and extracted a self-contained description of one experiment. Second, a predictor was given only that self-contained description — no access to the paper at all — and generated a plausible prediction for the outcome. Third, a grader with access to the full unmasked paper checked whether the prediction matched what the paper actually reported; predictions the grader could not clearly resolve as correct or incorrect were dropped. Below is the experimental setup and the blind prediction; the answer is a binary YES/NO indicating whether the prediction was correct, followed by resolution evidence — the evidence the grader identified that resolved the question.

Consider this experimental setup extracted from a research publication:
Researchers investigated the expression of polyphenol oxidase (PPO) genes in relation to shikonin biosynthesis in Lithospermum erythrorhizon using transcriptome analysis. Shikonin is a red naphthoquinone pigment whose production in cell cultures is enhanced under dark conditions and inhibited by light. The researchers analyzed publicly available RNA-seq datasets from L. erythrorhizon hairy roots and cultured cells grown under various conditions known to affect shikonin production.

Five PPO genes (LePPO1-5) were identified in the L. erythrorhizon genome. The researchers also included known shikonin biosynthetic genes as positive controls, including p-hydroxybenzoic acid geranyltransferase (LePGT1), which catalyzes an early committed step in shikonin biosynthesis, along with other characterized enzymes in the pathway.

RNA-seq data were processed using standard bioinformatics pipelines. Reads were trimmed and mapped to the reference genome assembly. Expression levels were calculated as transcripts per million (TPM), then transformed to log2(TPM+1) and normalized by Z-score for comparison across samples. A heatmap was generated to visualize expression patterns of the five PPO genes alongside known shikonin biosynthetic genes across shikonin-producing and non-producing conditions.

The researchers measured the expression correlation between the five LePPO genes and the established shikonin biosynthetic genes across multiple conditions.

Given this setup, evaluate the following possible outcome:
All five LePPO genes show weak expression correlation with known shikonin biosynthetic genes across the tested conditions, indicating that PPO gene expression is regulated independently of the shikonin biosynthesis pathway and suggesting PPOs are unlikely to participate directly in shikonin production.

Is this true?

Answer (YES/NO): NO